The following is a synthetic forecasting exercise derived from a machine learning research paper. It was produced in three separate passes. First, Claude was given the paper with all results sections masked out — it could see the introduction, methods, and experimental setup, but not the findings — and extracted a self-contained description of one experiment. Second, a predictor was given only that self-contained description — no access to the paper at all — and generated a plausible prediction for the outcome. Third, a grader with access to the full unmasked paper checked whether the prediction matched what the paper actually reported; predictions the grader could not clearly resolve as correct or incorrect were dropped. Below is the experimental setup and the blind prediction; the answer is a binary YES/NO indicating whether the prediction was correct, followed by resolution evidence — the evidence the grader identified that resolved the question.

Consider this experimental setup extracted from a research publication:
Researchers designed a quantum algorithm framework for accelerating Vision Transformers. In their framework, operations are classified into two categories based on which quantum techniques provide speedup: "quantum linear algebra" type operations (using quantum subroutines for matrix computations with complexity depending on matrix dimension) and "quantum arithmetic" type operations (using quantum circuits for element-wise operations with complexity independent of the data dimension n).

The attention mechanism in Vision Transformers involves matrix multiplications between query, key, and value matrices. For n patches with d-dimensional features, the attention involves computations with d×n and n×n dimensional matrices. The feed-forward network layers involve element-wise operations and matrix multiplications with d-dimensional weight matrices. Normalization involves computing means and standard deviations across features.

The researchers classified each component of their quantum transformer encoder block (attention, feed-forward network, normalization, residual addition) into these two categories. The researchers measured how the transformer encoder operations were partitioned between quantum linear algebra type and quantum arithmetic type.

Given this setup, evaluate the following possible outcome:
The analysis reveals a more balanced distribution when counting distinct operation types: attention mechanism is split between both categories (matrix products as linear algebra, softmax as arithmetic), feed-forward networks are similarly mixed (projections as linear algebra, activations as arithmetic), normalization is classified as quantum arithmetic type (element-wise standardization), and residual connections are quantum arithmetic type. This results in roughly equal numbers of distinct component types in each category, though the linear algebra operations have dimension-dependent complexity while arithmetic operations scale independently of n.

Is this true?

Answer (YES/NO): NO